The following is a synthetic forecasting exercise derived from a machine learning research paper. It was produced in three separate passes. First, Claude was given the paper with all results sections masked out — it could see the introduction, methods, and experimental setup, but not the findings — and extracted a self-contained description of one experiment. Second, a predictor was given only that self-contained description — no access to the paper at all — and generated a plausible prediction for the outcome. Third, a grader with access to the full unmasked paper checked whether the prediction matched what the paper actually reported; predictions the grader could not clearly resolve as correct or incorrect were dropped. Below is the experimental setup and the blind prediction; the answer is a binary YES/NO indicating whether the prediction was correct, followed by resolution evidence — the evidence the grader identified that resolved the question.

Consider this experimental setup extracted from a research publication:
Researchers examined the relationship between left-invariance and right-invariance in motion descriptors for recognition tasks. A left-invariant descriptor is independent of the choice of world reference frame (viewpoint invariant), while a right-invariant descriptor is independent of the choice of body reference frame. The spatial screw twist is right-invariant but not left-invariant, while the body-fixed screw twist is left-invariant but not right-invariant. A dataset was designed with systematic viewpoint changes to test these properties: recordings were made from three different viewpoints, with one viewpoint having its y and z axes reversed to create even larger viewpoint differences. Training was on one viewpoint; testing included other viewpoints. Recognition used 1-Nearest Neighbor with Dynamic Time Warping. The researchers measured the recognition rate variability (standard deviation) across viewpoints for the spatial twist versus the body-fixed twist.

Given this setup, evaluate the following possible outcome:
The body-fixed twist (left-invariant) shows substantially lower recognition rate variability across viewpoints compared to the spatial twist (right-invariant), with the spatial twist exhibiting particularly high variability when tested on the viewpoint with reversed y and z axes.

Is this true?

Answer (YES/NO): YES